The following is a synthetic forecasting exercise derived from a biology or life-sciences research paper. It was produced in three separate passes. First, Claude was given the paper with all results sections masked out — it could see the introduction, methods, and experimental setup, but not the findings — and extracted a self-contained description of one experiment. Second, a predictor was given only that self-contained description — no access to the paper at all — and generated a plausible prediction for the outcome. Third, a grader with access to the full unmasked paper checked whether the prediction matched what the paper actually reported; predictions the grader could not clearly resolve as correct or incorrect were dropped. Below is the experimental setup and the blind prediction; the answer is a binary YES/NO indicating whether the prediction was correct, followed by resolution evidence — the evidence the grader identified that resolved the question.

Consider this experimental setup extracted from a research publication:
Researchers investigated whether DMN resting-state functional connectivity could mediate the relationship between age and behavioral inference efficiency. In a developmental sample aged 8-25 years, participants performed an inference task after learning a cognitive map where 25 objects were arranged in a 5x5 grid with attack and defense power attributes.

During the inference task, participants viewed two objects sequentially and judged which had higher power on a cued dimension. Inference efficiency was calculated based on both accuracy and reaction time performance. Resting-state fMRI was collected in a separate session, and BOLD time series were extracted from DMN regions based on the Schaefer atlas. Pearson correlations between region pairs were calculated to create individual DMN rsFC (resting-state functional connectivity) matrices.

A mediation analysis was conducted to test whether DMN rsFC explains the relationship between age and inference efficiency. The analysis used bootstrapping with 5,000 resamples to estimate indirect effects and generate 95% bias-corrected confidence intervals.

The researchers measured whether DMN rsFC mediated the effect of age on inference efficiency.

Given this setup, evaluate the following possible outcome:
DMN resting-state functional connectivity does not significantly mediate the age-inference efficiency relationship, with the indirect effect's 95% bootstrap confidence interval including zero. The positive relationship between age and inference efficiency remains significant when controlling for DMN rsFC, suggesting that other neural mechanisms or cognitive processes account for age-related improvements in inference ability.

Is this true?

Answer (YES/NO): NO